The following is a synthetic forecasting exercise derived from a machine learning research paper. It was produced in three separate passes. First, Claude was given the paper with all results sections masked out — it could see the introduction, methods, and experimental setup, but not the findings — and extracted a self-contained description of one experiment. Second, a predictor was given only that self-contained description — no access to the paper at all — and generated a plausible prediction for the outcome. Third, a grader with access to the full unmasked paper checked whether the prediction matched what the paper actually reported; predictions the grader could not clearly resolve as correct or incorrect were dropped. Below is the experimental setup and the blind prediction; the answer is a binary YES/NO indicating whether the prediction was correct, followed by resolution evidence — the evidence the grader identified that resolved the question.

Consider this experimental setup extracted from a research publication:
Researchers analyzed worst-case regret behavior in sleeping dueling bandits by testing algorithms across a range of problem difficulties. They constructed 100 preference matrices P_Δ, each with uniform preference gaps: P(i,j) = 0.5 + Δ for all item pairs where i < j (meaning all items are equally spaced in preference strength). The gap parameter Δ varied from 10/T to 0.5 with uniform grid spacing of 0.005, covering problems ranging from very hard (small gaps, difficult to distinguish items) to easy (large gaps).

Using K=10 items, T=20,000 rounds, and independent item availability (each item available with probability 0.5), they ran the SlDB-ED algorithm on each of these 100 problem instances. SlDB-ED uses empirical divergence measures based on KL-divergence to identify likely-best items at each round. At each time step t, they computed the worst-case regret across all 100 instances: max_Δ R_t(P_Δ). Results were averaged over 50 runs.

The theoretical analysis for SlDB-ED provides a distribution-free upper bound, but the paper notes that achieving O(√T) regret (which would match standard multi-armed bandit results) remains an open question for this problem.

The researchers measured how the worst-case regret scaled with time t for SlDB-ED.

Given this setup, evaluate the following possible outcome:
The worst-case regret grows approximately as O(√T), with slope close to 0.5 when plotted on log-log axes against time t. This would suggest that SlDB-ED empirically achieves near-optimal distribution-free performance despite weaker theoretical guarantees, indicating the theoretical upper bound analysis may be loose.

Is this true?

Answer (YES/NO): NO